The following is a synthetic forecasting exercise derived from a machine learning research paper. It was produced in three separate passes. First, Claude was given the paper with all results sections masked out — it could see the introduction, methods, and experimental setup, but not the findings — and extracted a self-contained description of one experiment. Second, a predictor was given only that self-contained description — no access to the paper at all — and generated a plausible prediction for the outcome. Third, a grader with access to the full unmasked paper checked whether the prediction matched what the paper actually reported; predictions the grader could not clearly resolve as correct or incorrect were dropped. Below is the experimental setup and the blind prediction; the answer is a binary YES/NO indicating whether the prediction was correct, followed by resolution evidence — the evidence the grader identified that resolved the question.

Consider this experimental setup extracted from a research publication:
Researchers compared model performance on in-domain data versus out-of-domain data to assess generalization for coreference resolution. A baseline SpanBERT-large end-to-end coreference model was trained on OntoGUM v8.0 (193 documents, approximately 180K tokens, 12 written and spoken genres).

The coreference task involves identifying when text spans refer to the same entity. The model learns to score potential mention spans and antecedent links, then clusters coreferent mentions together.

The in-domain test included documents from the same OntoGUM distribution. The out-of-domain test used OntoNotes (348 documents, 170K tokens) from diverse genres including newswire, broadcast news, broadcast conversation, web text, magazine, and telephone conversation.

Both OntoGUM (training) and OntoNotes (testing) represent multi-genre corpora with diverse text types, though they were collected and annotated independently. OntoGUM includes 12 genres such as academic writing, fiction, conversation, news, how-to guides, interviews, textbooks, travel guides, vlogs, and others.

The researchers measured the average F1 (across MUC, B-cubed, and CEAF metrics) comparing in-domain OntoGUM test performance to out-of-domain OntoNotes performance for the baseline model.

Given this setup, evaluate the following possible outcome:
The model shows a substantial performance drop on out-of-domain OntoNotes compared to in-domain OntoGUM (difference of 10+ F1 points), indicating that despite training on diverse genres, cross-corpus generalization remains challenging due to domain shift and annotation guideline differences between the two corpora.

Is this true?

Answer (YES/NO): NO